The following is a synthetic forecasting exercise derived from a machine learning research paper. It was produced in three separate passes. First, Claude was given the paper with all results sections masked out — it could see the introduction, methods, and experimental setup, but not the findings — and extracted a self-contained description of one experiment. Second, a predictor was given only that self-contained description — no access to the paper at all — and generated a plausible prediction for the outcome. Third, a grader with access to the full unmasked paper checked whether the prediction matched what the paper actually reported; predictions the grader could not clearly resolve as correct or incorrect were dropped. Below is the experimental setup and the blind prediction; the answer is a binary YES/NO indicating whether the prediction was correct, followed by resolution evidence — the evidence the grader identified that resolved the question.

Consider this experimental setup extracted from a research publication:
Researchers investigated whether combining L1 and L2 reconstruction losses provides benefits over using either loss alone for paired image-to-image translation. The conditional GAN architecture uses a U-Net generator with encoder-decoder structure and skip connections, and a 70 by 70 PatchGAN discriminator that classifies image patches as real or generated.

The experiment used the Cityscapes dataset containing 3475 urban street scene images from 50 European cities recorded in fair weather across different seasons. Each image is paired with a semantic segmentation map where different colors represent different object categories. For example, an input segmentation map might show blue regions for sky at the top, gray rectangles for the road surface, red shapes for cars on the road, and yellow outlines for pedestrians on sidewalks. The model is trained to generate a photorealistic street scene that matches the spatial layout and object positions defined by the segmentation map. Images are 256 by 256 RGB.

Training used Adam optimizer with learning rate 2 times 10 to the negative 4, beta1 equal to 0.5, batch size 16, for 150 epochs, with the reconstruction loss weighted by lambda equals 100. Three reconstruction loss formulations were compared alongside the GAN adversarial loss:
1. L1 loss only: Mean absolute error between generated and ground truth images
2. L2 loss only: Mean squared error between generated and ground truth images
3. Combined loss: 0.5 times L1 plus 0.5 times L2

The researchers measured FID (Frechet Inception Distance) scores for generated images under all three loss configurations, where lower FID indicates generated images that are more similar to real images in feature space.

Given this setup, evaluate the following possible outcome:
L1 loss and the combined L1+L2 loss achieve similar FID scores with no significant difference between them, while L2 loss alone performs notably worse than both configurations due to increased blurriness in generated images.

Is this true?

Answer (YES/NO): NO